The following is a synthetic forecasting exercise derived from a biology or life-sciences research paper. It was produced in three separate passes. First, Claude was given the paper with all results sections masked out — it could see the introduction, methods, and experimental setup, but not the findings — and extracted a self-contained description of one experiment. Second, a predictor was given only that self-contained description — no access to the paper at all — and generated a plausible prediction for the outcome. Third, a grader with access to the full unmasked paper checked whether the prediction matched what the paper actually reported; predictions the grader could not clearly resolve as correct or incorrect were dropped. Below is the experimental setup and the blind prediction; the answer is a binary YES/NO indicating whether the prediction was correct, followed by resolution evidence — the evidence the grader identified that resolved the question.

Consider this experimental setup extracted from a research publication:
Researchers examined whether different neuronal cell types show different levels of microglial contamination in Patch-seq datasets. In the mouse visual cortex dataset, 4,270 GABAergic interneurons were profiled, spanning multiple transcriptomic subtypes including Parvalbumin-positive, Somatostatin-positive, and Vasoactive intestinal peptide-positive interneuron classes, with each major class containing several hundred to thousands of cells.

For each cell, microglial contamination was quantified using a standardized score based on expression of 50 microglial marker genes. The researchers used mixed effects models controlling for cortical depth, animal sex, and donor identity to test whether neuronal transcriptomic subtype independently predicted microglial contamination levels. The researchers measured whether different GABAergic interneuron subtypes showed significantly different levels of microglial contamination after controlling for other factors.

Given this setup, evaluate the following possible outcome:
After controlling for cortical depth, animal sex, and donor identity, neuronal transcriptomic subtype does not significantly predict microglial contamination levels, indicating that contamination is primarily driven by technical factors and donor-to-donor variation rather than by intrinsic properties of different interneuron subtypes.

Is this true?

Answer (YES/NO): NO